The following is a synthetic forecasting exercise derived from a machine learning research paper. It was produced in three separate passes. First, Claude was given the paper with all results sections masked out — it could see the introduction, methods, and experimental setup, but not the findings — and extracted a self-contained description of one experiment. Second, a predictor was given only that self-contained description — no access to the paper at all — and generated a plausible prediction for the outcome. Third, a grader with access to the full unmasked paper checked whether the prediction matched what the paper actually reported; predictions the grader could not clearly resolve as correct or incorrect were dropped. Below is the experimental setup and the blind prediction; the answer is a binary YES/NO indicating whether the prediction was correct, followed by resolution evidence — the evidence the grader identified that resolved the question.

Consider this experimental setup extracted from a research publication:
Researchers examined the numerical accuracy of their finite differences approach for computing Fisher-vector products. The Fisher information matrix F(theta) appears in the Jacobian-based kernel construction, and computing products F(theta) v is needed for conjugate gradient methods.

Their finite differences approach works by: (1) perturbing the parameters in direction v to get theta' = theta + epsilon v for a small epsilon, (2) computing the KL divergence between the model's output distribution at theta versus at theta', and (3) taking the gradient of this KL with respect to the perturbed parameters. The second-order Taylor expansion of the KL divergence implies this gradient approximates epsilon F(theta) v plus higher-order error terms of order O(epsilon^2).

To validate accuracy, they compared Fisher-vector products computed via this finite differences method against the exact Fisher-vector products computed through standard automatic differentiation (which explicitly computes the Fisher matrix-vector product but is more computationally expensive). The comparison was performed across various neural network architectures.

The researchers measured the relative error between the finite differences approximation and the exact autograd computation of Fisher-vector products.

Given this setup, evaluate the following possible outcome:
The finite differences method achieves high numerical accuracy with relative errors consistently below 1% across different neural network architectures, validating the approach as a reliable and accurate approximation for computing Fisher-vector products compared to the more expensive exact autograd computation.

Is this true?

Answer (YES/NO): YES